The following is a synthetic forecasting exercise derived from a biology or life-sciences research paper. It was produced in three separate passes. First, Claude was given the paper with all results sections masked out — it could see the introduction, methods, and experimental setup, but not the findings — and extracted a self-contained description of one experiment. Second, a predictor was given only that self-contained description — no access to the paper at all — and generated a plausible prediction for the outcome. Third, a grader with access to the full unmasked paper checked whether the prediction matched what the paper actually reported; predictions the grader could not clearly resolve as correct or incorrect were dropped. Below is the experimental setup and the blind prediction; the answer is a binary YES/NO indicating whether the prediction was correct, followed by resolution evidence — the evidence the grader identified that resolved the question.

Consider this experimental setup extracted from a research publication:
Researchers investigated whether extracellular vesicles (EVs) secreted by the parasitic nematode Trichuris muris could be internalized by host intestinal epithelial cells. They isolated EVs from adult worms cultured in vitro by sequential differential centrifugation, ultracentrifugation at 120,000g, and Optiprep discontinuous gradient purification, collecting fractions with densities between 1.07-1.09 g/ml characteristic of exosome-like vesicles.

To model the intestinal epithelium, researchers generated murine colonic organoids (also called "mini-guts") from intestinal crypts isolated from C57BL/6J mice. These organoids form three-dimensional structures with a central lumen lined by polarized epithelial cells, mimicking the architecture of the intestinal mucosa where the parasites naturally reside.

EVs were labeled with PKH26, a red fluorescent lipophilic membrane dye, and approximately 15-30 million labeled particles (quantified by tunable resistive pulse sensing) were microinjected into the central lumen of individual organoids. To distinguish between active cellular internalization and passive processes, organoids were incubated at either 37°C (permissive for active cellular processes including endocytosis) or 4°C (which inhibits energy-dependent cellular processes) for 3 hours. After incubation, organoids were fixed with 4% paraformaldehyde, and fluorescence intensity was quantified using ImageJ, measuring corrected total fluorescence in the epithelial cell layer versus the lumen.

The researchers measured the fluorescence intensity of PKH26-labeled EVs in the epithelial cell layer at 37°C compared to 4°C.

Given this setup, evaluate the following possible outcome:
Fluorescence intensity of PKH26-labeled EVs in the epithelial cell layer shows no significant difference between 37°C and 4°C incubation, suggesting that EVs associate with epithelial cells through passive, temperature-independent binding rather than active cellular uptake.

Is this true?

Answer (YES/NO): NO